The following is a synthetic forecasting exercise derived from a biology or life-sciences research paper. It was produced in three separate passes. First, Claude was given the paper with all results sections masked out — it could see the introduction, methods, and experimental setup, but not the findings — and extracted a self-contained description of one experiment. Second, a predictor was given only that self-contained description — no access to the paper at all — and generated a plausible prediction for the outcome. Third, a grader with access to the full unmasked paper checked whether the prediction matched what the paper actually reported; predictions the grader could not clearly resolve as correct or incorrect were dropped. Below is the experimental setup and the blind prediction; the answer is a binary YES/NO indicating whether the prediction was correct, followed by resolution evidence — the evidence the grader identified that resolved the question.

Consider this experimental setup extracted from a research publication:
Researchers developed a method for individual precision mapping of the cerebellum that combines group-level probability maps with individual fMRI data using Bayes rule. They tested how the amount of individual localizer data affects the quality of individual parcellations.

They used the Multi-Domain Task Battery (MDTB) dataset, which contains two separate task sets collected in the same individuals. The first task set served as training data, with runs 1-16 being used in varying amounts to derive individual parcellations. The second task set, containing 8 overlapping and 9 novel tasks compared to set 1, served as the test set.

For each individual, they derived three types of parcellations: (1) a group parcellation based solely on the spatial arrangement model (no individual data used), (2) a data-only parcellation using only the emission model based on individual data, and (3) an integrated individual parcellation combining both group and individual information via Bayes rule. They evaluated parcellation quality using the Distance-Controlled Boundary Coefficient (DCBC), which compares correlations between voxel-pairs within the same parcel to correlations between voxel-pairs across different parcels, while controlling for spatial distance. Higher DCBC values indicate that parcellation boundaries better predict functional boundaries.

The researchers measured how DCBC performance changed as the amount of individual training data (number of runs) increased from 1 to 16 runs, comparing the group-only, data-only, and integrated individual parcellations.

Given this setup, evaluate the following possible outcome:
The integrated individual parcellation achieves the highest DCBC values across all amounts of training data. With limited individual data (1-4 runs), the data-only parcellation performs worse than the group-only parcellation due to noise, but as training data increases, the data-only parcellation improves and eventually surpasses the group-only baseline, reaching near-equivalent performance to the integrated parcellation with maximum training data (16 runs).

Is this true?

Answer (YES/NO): NO